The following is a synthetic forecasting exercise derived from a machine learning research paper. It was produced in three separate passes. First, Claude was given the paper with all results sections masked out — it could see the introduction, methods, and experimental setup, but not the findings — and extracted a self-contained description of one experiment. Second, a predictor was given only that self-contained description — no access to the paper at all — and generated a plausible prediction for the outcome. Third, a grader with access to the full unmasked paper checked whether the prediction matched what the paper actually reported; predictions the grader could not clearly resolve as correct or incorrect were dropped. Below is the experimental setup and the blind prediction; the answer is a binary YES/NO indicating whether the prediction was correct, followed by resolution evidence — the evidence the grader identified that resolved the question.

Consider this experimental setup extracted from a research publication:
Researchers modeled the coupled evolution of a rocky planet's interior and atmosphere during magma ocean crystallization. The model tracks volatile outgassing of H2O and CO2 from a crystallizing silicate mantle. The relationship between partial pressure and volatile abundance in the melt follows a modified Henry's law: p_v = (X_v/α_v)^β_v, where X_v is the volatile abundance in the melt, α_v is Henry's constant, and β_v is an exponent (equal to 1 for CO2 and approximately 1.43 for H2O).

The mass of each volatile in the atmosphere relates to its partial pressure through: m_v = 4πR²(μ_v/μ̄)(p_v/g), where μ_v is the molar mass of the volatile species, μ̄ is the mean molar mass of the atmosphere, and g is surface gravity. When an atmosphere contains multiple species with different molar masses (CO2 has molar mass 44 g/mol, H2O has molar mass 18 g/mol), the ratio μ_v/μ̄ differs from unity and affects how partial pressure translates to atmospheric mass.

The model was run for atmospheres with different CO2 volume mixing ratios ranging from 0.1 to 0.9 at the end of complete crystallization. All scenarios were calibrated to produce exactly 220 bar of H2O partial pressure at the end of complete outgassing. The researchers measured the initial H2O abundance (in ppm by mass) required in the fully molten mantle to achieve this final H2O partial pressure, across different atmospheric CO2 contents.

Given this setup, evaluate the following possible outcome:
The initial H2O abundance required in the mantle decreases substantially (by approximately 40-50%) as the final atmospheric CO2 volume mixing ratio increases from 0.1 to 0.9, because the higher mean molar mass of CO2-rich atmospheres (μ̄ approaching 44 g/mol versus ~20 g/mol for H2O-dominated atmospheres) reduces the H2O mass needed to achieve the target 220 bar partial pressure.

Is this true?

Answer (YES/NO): YES